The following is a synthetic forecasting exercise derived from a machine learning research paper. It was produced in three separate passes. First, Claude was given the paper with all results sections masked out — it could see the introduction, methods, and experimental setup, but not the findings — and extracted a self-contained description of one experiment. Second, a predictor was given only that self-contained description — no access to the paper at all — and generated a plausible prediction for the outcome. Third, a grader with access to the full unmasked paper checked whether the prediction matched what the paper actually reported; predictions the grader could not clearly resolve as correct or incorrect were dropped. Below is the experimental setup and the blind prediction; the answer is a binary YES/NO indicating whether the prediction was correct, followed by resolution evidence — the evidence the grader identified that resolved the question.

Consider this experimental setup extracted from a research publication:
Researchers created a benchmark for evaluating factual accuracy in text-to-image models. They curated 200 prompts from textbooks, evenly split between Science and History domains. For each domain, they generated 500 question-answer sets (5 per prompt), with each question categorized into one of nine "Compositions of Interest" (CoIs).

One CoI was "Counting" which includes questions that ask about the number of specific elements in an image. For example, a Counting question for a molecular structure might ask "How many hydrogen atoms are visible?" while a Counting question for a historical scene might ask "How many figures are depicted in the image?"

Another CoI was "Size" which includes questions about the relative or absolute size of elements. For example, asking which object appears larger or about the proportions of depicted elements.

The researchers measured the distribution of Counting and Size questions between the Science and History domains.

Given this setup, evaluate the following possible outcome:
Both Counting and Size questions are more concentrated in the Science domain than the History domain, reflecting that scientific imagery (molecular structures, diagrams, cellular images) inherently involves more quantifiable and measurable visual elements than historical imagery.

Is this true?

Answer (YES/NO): NO